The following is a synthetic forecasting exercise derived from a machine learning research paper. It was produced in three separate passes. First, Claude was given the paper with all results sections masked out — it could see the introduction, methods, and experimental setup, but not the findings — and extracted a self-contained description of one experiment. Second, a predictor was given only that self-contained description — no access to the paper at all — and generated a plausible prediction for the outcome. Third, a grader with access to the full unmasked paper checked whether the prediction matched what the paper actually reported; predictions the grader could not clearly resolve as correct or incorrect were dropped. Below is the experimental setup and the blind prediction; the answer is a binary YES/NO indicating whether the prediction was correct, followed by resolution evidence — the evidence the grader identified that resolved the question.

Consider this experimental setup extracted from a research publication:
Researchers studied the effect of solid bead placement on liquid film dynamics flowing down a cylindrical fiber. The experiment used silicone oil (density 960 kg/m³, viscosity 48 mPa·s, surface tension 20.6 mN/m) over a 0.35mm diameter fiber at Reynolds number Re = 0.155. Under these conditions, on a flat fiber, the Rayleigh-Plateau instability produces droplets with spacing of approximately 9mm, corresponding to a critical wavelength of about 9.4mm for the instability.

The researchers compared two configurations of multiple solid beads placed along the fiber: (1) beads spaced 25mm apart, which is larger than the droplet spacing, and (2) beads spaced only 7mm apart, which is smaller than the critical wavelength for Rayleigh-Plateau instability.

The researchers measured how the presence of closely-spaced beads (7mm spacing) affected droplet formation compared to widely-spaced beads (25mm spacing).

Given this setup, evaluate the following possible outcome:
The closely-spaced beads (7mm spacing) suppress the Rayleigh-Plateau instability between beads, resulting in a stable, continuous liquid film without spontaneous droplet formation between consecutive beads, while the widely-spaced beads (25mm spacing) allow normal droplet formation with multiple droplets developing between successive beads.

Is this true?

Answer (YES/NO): NO